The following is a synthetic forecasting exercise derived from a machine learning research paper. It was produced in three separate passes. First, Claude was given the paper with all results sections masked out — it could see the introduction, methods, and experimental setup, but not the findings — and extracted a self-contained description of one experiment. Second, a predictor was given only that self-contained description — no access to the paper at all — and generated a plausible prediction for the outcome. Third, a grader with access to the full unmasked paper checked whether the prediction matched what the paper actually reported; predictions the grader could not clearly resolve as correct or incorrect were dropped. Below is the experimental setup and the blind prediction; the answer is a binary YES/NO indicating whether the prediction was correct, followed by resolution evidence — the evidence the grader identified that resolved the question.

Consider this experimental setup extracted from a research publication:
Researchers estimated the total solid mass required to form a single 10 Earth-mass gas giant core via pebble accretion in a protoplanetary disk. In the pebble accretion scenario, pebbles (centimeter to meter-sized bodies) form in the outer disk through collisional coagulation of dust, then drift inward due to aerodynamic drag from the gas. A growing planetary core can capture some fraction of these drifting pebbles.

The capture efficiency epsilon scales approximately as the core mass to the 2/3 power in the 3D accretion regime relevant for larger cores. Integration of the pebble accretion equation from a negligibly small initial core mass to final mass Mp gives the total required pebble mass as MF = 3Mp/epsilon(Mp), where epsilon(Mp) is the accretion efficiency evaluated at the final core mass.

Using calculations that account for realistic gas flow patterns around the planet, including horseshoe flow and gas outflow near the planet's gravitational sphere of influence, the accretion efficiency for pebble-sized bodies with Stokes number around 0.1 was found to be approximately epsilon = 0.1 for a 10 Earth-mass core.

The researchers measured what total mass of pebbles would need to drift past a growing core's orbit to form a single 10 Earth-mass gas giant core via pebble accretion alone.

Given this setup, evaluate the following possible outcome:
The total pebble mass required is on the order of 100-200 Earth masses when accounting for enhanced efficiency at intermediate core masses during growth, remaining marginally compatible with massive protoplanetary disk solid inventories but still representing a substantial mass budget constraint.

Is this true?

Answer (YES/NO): NO